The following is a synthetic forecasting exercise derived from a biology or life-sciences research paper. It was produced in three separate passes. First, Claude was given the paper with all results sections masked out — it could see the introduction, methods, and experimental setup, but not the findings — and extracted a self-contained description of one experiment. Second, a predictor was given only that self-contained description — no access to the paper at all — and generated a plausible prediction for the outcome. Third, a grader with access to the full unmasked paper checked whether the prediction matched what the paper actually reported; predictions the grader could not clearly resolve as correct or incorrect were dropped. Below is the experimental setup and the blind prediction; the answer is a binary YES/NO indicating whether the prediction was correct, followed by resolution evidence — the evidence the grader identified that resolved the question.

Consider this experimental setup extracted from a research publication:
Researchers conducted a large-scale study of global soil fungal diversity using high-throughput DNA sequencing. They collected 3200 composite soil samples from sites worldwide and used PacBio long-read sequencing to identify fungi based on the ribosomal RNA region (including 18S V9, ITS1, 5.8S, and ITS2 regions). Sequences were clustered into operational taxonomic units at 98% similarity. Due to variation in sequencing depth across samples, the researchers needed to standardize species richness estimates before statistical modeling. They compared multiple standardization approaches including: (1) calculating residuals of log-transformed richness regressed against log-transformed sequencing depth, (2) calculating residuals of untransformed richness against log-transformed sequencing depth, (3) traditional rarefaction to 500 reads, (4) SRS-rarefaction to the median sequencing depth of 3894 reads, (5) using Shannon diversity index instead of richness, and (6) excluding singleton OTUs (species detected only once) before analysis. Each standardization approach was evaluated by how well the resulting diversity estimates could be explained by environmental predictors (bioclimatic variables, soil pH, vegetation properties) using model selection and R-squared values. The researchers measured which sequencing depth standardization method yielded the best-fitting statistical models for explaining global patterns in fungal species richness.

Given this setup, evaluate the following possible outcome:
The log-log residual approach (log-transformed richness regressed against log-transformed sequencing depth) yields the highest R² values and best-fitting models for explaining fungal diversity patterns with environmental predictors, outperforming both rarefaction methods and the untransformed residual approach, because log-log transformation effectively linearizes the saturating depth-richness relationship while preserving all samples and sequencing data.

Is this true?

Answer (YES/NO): YES